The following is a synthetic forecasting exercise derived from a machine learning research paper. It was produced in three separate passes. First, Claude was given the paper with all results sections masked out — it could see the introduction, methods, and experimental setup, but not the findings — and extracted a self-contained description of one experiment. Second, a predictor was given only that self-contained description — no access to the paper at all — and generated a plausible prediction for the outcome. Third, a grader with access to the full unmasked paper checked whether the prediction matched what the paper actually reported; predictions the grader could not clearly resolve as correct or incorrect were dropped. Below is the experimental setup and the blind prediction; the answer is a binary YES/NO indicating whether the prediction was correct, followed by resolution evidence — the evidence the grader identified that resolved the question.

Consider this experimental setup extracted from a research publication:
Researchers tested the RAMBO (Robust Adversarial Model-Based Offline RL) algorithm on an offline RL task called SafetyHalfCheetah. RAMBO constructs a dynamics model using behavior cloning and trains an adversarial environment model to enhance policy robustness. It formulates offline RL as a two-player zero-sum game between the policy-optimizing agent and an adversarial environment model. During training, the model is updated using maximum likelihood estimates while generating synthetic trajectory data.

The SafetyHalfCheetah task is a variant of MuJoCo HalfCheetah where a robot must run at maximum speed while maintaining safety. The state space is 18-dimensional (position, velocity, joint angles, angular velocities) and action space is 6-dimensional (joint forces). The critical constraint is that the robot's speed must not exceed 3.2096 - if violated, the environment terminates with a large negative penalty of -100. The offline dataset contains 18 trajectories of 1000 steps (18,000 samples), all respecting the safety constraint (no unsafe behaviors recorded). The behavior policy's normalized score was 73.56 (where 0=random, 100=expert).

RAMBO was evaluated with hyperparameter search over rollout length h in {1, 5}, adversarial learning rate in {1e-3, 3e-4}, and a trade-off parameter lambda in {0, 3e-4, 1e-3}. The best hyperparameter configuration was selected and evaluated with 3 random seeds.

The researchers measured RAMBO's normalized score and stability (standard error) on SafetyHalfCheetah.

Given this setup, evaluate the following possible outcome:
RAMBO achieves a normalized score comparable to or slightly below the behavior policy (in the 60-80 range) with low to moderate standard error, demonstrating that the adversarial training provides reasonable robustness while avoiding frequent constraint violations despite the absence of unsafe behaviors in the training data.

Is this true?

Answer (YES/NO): NO